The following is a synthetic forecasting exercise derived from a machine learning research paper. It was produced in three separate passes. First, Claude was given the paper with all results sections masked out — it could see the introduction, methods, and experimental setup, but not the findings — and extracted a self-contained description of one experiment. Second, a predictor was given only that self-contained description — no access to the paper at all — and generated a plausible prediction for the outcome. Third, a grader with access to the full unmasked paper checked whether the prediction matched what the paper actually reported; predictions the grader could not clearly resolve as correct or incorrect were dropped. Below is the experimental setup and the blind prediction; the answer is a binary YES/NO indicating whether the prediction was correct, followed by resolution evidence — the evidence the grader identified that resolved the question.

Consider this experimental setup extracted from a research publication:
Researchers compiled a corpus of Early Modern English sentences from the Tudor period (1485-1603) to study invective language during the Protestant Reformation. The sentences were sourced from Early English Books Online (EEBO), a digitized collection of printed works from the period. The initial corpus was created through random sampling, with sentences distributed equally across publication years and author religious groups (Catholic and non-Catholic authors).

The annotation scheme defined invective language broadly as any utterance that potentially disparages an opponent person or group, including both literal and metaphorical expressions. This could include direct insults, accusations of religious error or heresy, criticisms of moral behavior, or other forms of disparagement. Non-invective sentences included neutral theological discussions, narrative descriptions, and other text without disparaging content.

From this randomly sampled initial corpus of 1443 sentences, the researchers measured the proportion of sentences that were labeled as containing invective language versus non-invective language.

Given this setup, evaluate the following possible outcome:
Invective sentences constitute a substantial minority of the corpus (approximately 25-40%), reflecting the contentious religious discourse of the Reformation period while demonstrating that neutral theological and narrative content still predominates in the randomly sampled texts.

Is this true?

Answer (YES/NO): NO